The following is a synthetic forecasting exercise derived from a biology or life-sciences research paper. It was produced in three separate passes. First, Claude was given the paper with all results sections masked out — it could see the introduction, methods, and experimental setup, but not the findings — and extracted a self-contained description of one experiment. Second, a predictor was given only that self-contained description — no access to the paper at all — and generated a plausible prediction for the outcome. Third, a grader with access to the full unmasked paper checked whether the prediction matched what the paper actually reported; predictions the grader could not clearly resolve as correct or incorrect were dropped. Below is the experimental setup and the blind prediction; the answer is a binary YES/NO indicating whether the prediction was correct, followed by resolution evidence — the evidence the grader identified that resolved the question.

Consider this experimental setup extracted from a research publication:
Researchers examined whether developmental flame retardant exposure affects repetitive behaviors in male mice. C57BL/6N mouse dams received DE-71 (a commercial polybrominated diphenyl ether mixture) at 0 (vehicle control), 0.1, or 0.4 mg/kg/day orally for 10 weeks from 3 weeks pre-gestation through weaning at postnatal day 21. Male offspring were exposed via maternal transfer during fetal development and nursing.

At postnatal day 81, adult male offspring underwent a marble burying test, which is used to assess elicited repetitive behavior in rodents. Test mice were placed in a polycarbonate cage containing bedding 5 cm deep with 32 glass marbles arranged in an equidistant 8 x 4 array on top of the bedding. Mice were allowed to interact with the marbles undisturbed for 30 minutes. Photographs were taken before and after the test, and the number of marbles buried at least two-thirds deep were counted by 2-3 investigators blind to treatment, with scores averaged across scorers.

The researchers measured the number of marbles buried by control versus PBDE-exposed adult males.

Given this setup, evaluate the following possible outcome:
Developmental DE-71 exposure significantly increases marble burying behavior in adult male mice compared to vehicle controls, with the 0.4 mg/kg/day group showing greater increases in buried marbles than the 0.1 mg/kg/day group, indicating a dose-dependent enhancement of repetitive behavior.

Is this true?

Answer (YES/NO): NO